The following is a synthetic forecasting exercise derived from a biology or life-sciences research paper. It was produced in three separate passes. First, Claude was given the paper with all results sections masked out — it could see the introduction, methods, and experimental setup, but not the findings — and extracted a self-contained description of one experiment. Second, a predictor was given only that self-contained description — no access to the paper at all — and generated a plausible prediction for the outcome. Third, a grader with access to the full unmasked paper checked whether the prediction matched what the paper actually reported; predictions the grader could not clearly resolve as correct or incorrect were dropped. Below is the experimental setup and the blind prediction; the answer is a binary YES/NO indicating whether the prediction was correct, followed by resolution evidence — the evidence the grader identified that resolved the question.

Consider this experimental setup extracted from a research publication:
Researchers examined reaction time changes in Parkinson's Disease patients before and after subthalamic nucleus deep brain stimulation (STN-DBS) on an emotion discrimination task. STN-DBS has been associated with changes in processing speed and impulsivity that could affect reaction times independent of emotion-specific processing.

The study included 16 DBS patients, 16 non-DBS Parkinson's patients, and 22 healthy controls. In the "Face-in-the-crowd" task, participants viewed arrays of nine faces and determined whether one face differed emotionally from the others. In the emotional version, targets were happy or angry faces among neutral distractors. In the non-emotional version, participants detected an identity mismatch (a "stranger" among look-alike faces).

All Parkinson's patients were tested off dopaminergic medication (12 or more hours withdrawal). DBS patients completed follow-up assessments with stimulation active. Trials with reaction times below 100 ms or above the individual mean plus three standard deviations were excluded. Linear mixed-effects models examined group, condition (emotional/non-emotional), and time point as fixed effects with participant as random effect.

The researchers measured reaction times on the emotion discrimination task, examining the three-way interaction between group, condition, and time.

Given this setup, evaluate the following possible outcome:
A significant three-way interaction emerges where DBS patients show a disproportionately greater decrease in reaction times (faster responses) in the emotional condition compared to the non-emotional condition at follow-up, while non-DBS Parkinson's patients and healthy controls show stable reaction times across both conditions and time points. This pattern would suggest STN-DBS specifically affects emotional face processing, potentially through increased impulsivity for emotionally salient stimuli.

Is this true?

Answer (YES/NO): NO